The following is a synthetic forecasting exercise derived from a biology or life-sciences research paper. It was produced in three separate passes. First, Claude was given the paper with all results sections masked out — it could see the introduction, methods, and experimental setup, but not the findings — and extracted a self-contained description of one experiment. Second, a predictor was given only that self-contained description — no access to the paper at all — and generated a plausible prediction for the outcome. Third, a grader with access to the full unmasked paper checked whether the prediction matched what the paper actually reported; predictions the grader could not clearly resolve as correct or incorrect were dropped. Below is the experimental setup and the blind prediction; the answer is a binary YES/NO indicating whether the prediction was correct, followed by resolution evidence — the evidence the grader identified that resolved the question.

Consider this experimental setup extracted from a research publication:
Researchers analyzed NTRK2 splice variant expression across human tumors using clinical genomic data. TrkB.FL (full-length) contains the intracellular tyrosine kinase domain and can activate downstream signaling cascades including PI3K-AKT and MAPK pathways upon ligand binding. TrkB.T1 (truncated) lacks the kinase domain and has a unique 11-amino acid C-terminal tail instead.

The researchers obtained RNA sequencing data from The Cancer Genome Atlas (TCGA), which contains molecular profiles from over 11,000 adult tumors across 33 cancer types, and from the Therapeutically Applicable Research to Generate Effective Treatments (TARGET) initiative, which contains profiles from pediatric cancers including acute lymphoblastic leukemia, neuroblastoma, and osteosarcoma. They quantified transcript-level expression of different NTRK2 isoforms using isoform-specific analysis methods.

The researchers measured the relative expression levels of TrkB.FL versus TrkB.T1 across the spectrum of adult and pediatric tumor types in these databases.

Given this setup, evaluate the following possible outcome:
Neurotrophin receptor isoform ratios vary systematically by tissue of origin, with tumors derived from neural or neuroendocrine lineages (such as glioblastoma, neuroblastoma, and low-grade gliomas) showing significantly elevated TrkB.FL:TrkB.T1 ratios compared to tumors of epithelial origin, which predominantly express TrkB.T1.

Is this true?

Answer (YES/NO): NO